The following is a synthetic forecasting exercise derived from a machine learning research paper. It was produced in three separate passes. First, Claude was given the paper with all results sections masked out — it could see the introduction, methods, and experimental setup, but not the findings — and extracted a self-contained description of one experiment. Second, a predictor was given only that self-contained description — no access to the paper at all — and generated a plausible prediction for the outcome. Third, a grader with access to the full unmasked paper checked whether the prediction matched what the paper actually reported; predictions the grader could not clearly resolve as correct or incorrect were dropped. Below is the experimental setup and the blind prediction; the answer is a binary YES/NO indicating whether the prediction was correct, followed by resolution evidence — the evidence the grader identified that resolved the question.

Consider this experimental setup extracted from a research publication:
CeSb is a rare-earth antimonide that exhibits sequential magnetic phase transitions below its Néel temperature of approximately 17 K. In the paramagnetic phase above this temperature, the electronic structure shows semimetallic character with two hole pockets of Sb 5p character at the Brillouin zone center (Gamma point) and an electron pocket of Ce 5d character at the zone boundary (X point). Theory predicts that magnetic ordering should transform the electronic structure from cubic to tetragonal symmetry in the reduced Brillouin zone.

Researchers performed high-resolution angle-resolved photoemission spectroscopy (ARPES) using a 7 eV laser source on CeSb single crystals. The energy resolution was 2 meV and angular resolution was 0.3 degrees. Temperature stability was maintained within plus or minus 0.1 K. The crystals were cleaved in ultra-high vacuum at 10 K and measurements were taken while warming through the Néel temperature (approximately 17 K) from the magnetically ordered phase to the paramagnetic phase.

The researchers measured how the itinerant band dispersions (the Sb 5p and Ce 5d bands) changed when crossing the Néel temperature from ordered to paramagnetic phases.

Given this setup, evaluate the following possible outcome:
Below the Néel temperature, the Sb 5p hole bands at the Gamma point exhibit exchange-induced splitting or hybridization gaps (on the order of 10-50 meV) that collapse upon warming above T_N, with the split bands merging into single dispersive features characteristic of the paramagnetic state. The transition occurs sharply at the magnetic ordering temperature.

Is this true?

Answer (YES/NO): NO